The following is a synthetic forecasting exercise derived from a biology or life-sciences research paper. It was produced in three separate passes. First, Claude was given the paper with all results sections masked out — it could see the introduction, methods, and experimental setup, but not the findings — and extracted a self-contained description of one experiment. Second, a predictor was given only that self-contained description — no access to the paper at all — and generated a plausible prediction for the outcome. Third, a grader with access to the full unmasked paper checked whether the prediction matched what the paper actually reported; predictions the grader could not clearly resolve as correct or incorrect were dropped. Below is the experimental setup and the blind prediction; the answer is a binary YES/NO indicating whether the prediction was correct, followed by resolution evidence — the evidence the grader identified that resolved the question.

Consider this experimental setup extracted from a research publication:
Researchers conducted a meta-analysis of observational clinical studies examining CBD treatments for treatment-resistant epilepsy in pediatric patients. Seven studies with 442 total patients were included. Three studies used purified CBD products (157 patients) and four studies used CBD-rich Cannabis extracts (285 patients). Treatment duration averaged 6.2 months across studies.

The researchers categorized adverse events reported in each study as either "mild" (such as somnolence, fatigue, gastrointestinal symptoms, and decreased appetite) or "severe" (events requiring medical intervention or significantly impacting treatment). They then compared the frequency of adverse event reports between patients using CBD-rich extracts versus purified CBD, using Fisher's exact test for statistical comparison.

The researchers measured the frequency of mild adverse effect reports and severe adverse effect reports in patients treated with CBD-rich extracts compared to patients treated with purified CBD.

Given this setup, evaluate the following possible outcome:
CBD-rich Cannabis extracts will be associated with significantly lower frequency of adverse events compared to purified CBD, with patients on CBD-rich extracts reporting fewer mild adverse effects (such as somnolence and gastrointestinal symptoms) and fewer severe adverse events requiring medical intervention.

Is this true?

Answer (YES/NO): YES